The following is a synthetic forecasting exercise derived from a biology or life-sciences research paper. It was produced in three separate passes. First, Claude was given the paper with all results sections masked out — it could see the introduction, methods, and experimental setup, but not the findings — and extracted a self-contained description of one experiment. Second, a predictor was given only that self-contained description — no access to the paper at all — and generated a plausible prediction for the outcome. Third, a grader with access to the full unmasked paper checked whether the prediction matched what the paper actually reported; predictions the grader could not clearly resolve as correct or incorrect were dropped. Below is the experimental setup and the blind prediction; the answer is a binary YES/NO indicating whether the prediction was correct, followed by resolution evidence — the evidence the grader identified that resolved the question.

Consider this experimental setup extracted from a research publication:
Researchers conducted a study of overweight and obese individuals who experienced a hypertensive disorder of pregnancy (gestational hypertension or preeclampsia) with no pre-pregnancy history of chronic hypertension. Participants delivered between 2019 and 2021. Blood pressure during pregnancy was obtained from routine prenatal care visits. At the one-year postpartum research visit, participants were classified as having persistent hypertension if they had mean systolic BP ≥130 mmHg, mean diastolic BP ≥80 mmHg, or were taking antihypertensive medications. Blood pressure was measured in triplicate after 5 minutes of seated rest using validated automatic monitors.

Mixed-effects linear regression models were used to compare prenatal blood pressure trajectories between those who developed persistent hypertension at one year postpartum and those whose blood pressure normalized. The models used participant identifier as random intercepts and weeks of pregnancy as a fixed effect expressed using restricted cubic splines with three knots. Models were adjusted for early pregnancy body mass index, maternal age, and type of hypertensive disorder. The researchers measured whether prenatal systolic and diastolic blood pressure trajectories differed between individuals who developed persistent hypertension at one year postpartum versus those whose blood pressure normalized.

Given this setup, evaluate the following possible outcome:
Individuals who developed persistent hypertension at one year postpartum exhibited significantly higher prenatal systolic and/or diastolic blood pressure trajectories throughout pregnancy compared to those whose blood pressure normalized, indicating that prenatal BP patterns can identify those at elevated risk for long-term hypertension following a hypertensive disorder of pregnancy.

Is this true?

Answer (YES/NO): NO